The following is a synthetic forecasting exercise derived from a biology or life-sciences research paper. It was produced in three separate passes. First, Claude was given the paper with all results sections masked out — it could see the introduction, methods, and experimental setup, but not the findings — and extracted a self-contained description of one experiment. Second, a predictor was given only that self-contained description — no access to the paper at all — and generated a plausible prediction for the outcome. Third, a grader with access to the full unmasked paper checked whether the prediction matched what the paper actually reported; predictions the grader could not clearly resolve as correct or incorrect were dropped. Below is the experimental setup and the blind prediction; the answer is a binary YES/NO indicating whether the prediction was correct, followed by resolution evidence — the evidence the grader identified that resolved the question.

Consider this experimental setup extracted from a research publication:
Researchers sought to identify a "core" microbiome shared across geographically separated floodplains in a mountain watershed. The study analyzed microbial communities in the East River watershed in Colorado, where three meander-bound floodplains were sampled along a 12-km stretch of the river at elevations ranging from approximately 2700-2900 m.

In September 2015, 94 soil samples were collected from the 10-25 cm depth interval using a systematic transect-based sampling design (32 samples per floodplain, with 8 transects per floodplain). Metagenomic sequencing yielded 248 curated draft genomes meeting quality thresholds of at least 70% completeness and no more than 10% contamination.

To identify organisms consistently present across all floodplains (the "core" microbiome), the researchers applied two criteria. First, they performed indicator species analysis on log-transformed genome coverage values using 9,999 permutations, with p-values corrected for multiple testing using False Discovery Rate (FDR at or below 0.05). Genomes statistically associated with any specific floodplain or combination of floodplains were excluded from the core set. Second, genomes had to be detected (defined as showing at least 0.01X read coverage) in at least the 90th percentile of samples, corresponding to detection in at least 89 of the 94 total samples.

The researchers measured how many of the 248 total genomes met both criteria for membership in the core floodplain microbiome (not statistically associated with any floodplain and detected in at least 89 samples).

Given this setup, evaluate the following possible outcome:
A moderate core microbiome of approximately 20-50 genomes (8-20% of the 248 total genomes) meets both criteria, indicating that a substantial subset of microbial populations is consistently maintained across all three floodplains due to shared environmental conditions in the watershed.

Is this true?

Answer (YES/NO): YES